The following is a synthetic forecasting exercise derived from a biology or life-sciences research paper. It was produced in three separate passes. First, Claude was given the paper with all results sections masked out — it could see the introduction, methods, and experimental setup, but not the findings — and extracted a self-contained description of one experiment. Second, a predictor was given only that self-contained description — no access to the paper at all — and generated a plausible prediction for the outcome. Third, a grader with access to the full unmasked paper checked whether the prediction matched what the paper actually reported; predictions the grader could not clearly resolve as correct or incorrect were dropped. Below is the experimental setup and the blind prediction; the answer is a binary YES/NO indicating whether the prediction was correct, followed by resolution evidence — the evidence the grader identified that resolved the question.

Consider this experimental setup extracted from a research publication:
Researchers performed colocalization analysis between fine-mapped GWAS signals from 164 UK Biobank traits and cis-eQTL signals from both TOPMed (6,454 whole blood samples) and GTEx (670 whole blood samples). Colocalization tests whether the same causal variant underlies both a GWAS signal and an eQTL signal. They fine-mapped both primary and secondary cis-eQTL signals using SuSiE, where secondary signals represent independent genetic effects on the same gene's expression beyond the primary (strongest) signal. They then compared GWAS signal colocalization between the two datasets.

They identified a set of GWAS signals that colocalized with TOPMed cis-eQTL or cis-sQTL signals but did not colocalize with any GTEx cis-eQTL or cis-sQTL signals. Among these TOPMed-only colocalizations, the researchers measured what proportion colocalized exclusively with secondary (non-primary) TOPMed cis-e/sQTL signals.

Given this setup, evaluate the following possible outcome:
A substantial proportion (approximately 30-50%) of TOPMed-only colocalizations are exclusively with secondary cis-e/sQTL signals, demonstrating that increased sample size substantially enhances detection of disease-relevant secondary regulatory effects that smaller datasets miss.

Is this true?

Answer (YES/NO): NO